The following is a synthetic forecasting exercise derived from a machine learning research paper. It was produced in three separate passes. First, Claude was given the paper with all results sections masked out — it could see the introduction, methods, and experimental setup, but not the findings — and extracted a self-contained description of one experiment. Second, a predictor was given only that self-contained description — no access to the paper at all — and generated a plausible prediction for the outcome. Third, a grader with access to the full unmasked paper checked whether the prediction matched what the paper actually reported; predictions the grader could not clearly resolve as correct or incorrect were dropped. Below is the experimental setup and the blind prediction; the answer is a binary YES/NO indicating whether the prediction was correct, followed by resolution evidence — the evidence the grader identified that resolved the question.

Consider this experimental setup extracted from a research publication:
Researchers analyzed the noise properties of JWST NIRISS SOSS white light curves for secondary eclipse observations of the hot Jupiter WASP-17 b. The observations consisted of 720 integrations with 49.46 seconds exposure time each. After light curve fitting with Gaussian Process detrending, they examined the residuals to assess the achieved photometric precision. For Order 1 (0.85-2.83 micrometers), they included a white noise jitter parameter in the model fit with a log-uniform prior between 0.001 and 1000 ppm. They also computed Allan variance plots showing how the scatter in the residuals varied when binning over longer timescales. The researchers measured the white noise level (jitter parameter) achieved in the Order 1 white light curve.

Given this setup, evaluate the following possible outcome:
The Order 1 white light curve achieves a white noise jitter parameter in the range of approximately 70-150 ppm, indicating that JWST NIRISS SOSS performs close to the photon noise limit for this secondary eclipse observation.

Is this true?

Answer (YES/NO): YES